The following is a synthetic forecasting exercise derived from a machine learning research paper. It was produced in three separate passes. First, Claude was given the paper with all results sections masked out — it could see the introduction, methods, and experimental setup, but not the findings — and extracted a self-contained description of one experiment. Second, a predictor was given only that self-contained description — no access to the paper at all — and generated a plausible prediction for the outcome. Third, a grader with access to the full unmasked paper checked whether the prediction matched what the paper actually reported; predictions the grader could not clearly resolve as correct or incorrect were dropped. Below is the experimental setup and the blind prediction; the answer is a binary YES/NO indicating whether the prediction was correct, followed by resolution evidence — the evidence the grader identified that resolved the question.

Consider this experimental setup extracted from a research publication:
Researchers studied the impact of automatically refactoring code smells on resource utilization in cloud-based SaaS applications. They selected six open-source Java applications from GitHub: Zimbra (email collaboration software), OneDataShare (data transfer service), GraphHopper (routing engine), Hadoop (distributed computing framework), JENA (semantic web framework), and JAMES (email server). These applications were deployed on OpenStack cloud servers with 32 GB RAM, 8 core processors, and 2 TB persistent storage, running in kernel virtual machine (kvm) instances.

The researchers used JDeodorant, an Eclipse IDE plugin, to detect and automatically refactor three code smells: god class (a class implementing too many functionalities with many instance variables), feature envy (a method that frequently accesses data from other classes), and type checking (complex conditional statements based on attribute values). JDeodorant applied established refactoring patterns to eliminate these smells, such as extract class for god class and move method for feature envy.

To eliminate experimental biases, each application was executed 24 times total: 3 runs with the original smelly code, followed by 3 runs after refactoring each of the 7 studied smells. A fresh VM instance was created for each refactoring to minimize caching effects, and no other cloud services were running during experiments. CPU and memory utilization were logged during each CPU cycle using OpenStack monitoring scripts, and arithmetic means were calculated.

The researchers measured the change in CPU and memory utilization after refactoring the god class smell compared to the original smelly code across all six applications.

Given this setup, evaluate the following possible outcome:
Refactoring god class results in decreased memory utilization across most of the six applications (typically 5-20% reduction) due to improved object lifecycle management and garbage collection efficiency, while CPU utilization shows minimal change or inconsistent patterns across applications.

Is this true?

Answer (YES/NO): NO